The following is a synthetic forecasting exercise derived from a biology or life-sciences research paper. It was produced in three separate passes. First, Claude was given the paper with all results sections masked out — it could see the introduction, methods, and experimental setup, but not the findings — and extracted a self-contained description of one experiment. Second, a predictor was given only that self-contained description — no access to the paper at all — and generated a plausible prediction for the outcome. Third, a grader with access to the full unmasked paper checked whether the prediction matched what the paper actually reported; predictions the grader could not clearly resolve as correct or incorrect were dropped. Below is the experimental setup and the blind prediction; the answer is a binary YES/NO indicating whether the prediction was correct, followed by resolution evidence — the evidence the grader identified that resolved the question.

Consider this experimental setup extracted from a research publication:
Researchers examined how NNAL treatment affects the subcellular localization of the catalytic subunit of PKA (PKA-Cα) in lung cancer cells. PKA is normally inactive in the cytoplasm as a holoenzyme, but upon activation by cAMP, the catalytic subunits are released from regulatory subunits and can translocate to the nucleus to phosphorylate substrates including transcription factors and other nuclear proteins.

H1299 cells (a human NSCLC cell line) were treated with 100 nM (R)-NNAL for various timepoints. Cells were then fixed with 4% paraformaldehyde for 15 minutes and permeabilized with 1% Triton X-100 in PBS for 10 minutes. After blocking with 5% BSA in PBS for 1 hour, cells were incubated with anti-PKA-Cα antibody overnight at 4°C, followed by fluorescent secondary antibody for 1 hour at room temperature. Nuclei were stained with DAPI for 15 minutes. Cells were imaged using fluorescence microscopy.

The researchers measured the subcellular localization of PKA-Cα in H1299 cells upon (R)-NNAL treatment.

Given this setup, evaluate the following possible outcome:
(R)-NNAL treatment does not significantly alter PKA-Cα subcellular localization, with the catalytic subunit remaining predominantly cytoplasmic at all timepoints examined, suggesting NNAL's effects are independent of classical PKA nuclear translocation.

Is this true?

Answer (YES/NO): NO